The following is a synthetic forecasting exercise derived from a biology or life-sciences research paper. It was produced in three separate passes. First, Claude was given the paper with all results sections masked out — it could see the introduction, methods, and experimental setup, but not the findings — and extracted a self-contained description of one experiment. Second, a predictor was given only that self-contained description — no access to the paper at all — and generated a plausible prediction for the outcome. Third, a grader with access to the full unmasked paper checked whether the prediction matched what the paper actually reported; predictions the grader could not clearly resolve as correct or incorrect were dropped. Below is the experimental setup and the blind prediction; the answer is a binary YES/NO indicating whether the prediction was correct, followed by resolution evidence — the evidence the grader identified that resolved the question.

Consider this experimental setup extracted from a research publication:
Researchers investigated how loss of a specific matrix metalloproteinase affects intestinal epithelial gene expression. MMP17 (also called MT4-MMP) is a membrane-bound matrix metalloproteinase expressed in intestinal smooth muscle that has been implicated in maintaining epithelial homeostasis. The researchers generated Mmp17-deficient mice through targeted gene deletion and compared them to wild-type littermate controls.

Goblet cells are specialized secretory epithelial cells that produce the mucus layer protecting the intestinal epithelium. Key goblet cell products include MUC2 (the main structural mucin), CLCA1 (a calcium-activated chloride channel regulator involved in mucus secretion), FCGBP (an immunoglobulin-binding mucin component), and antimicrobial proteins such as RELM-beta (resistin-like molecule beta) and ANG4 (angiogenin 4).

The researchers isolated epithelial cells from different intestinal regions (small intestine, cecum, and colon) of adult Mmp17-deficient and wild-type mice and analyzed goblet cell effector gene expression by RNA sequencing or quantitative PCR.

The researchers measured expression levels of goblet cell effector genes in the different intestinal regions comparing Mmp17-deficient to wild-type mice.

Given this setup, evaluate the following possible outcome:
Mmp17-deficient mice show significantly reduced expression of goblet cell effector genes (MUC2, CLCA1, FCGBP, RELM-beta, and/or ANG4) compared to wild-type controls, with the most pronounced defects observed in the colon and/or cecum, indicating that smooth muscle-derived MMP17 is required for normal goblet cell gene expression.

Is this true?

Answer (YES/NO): NO